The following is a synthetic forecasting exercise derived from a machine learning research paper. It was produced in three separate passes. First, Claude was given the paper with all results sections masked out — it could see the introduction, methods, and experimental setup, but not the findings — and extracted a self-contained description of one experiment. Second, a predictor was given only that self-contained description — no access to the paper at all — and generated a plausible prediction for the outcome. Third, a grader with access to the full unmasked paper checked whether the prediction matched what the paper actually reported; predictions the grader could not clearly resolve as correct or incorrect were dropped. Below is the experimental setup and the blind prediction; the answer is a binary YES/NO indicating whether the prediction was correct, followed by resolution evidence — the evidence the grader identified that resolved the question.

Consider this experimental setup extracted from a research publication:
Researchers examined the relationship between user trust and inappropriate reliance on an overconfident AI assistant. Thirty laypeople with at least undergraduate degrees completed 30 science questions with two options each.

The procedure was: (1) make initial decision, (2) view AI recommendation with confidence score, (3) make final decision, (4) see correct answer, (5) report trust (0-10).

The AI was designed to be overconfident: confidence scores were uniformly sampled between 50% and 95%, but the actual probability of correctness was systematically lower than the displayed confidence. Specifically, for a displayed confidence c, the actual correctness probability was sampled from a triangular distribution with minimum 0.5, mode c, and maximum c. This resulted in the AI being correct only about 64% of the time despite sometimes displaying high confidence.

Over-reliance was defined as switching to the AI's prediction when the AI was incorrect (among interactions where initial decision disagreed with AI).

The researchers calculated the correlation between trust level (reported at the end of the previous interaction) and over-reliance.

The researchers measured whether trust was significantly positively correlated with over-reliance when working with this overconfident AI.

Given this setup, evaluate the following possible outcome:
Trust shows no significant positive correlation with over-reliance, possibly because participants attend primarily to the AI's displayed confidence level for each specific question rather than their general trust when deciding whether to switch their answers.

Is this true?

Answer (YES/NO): NO